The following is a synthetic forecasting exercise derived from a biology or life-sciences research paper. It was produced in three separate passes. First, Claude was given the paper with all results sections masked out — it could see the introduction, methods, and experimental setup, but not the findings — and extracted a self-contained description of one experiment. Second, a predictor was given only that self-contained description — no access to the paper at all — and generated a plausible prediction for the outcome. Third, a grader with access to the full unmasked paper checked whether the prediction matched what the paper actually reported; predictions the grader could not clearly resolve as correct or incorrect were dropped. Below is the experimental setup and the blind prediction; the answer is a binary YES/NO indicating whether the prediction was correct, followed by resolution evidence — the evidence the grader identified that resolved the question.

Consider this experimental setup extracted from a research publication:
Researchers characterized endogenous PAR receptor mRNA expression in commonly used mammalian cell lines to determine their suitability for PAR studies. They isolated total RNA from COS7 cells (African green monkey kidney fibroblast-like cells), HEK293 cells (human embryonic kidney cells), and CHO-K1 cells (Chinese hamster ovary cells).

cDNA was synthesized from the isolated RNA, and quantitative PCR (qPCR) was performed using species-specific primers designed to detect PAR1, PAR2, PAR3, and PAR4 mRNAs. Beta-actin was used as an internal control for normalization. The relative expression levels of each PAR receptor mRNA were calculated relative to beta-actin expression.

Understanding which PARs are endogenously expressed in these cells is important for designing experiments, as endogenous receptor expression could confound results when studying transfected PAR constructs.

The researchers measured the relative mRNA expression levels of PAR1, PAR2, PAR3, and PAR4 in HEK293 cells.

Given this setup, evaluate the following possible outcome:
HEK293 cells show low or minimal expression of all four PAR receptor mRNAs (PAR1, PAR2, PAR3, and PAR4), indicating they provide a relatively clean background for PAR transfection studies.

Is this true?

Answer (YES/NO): NO